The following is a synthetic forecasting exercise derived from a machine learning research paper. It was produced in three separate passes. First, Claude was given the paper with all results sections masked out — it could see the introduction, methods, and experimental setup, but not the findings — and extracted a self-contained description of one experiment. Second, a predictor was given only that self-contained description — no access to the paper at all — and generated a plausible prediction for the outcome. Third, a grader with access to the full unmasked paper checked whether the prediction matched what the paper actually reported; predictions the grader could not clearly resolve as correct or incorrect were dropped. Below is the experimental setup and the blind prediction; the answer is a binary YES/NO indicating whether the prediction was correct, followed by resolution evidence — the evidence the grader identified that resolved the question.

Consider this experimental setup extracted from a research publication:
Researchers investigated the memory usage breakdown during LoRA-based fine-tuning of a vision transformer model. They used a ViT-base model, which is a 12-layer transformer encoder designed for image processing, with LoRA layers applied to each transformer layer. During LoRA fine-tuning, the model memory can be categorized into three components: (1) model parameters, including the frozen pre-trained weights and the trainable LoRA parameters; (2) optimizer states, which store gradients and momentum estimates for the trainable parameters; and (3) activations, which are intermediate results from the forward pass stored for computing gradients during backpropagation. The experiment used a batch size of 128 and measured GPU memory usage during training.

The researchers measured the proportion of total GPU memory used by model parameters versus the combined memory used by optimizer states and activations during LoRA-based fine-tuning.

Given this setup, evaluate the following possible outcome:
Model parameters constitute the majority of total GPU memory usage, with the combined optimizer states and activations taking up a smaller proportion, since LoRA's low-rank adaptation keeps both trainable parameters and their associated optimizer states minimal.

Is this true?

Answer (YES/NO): NO